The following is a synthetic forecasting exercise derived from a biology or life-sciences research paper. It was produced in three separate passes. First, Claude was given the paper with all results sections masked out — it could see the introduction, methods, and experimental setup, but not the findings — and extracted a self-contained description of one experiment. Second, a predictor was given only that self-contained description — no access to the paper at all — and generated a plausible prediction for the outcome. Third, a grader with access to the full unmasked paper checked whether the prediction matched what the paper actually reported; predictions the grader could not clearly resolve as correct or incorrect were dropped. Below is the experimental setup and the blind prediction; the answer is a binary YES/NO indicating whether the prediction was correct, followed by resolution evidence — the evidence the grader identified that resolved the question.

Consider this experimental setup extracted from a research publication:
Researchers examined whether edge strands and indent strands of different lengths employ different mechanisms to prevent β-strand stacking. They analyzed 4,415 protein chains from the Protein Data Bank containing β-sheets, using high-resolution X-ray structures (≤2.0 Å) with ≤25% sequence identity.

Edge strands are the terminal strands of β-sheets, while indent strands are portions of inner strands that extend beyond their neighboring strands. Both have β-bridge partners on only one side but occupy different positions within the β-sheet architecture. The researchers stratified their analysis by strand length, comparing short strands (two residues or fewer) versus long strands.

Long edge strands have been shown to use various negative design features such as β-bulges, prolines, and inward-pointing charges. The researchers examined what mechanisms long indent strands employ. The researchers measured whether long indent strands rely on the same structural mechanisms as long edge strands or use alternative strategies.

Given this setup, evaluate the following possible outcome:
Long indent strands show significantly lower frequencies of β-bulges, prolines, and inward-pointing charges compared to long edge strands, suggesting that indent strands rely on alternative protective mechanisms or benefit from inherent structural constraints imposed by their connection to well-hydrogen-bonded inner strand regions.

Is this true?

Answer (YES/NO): NO